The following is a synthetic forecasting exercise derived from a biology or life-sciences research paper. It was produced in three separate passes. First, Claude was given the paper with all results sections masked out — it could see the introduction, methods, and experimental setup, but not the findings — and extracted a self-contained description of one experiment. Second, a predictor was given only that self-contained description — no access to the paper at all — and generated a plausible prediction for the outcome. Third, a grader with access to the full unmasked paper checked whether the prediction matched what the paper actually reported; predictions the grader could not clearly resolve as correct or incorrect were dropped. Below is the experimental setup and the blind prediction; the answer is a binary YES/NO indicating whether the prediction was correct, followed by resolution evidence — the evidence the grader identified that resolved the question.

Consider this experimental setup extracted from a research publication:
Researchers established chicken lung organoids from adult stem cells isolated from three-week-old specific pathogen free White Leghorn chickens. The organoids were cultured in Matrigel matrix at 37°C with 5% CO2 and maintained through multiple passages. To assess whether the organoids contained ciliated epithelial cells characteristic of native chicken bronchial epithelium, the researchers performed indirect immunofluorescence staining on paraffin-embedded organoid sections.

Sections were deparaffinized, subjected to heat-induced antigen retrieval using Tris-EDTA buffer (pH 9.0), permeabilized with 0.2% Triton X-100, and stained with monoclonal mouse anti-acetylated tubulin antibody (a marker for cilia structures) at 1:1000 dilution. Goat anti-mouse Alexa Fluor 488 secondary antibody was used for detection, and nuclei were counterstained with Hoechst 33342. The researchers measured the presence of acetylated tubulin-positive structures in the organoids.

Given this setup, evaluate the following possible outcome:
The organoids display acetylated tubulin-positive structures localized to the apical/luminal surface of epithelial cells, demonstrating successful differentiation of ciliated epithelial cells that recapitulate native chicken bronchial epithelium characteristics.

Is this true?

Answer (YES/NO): NO